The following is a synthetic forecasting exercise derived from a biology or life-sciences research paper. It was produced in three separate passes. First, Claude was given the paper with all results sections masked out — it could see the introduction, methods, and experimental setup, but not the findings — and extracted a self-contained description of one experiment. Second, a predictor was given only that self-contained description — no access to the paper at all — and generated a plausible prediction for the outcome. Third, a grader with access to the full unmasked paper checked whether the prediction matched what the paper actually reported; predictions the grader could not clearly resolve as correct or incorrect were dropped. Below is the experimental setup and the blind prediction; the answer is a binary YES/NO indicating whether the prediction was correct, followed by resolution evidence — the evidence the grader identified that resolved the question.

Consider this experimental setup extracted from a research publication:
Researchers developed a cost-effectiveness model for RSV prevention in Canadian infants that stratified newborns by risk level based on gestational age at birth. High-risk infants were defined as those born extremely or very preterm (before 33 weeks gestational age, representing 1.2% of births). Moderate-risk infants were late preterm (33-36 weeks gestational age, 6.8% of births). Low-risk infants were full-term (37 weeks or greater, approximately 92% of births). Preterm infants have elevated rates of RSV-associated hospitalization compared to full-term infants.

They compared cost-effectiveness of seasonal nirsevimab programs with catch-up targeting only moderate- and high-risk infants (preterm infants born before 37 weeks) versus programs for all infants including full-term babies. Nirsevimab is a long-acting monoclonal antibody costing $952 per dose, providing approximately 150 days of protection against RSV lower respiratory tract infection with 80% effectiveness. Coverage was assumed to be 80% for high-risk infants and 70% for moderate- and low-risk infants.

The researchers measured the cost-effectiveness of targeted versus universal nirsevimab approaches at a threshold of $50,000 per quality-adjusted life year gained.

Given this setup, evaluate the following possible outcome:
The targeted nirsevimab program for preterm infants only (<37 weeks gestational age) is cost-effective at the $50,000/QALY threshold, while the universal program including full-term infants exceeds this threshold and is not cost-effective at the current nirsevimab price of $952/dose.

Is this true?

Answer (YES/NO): YES